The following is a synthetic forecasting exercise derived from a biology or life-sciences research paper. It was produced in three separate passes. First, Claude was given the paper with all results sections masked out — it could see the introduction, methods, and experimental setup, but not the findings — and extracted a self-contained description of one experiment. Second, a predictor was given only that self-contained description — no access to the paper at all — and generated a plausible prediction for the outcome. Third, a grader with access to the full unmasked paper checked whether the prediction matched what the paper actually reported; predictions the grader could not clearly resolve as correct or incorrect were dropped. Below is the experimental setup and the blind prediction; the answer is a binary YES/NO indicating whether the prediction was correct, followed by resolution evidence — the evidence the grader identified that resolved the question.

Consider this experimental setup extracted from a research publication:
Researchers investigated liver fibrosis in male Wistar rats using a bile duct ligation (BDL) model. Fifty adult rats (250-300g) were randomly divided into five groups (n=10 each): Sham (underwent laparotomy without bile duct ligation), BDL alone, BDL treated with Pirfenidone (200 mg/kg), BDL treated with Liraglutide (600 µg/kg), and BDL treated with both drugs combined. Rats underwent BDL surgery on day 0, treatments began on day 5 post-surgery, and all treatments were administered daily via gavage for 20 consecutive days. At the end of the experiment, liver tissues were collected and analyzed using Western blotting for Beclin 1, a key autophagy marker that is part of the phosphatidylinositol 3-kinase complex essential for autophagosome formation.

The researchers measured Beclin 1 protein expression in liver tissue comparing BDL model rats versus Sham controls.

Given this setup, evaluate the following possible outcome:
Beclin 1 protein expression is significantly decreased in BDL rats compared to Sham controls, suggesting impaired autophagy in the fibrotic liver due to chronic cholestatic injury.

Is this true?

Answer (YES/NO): NO